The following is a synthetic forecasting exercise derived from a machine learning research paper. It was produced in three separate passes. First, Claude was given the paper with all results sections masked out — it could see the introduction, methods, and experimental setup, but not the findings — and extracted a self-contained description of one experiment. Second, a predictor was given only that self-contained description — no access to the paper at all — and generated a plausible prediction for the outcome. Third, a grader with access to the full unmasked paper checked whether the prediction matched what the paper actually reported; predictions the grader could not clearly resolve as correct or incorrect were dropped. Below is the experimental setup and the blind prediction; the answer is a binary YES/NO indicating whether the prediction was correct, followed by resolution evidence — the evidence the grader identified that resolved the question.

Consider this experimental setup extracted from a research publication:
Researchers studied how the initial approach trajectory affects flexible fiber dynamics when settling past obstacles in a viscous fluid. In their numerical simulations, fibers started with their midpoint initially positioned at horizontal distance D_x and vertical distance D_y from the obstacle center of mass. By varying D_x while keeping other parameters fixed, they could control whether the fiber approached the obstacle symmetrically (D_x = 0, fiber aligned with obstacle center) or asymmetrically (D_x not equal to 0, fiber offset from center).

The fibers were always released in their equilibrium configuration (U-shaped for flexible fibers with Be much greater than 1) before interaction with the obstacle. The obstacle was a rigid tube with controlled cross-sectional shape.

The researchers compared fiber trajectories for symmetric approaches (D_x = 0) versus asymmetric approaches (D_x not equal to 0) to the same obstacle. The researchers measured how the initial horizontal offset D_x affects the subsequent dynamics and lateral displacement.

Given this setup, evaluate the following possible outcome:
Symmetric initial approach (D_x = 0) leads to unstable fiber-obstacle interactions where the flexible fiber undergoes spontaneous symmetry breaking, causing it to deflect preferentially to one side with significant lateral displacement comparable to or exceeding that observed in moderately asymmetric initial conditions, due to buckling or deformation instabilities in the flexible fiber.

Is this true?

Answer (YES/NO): NO